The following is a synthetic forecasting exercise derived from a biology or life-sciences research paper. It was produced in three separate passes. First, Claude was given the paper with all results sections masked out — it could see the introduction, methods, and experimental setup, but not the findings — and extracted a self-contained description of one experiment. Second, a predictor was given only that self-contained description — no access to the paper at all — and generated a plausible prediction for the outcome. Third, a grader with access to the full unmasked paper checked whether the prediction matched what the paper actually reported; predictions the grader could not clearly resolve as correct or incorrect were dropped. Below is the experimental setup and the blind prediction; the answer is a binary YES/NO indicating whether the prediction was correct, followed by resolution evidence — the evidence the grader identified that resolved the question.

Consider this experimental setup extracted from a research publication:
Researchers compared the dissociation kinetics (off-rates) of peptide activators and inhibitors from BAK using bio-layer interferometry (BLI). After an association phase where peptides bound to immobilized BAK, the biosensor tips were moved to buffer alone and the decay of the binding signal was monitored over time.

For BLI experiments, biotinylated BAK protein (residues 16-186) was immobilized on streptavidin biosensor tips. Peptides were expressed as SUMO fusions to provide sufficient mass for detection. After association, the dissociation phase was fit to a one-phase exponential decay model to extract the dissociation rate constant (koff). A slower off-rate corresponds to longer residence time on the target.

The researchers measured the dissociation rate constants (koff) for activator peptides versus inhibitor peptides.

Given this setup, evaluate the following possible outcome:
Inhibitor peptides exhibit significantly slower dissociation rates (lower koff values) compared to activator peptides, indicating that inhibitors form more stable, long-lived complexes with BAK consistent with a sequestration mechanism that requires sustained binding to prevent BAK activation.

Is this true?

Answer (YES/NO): NO